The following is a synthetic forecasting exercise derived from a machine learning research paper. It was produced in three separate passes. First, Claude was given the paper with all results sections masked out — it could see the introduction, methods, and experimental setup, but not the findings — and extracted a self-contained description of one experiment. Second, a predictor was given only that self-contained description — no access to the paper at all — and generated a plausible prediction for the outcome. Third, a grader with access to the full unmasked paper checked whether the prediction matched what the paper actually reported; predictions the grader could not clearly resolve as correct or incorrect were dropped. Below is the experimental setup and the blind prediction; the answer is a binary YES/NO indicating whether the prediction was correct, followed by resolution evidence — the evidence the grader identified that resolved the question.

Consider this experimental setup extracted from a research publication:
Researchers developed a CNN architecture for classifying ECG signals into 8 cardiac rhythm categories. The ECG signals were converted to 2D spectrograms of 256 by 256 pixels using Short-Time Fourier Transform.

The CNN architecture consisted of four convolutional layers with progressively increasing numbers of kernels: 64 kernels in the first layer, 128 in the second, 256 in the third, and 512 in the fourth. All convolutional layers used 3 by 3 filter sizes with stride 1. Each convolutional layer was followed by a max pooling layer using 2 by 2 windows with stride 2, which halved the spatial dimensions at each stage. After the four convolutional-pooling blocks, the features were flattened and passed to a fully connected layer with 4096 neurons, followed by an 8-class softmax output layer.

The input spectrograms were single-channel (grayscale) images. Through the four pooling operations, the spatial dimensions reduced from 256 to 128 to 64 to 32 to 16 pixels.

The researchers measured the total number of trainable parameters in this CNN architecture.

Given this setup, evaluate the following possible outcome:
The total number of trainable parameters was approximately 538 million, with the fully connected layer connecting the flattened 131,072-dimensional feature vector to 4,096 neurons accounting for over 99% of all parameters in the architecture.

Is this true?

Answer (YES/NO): NO